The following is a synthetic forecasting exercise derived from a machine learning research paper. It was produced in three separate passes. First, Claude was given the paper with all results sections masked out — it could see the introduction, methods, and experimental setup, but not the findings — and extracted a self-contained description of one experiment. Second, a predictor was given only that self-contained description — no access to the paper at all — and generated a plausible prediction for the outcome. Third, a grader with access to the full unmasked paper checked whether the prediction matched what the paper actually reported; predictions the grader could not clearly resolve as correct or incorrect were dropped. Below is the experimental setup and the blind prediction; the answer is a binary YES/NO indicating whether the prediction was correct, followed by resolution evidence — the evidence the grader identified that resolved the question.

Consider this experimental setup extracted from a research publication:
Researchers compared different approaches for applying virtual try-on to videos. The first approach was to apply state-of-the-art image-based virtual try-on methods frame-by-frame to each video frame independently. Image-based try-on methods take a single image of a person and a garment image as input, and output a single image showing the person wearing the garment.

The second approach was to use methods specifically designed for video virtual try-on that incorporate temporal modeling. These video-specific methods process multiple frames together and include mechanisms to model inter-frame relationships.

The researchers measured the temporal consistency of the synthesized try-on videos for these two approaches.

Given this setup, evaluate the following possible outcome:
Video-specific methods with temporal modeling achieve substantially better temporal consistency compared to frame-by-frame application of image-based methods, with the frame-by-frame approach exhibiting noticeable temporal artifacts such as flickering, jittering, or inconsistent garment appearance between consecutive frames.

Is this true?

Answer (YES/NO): YES